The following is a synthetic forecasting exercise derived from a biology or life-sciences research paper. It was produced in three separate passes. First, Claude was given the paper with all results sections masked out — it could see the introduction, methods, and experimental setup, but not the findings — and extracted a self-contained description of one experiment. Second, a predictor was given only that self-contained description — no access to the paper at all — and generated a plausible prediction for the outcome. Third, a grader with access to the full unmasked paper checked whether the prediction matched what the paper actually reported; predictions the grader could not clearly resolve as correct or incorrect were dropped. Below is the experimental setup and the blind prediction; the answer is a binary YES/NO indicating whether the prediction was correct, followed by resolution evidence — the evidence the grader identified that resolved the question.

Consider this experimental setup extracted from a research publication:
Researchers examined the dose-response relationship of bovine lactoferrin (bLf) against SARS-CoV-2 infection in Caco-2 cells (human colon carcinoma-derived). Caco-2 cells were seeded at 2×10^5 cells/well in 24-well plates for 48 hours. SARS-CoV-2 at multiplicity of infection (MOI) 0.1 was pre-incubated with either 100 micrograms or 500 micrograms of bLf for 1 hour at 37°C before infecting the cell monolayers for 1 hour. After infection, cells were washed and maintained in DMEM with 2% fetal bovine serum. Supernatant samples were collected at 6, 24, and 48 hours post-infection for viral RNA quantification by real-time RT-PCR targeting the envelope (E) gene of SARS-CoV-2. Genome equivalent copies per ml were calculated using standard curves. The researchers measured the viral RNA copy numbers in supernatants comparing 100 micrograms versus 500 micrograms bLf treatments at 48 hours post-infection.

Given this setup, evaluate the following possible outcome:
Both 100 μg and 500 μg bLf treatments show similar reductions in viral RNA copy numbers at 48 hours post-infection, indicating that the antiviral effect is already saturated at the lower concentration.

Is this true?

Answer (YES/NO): NO